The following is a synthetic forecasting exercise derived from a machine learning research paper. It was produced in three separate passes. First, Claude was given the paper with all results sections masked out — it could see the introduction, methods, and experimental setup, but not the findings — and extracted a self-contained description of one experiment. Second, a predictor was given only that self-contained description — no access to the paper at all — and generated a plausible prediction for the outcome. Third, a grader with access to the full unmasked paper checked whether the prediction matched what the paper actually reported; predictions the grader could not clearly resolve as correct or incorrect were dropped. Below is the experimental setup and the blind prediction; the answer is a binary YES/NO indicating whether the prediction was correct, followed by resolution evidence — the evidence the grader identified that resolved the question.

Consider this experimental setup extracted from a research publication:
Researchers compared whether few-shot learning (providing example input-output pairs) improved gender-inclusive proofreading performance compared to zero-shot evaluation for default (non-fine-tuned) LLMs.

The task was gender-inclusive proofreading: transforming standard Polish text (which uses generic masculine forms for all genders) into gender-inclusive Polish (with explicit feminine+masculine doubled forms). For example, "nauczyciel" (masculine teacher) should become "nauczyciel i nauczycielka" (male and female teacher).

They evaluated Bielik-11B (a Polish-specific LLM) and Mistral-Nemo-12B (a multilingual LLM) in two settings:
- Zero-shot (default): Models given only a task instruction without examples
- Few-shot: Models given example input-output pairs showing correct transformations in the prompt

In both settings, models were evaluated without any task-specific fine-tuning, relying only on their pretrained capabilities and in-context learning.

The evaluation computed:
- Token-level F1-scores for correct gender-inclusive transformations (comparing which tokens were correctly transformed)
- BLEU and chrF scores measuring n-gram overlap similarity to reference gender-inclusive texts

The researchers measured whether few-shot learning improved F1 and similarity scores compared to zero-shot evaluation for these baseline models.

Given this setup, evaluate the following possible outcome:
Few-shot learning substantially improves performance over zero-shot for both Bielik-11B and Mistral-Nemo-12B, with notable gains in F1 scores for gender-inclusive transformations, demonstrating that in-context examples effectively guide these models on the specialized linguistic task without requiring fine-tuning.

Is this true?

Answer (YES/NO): NO